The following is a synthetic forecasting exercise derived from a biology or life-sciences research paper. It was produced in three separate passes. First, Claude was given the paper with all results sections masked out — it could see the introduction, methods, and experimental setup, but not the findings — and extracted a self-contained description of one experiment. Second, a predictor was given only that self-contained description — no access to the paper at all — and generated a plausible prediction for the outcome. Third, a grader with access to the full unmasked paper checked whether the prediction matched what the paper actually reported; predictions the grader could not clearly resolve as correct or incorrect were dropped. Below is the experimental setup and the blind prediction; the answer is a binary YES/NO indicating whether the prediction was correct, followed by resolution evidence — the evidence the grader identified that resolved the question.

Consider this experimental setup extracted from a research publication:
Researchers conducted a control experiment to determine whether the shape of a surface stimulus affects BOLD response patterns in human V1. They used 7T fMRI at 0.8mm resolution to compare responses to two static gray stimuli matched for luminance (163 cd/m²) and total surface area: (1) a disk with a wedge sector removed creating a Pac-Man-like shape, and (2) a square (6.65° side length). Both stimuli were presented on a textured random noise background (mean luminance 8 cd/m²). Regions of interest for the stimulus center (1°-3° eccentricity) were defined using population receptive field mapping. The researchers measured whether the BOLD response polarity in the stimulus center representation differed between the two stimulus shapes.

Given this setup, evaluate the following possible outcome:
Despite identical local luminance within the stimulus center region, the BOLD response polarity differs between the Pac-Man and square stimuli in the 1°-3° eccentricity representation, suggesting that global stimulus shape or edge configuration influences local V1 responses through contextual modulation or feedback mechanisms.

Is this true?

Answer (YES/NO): NO